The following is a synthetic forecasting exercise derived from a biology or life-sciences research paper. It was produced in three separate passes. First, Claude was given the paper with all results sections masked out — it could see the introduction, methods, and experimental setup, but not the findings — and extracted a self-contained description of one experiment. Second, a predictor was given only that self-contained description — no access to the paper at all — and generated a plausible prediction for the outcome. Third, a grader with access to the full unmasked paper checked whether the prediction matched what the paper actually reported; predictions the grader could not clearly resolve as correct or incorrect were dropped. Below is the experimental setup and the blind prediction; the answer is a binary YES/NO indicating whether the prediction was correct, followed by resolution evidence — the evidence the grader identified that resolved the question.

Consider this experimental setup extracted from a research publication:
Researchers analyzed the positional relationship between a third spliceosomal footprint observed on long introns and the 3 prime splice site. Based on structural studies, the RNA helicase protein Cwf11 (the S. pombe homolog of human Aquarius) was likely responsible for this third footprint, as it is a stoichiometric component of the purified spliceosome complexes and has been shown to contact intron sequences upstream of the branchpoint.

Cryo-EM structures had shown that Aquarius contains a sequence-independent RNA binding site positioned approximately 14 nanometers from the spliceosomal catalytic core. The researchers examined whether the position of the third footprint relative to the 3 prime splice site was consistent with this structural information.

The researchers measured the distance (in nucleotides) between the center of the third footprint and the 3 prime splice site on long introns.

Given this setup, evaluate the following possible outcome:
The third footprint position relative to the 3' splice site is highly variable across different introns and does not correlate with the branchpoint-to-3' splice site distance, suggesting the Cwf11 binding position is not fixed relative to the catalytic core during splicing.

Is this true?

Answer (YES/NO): NO